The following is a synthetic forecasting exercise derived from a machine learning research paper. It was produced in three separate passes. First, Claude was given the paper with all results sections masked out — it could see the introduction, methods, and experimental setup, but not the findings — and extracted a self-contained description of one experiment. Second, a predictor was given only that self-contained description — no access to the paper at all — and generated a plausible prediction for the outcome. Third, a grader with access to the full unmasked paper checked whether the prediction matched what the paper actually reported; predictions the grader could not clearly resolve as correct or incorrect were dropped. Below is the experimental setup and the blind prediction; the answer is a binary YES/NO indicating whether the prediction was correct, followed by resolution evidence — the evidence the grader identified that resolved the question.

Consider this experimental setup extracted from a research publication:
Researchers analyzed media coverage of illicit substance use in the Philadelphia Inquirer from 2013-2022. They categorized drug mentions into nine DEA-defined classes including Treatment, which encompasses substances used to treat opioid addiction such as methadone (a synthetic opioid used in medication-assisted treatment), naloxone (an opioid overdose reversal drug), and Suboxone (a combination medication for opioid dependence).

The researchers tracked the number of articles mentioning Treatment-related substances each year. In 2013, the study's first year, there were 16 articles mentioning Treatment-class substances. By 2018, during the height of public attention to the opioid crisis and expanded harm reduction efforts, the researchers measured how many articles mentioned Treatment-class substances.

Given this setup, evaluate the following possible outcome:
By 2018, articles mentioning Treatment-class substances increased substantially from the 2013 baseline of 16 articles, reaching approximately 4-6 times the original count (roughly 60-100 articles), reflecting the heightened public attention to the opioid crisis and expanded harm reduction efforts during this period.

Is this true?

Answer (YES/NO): YES